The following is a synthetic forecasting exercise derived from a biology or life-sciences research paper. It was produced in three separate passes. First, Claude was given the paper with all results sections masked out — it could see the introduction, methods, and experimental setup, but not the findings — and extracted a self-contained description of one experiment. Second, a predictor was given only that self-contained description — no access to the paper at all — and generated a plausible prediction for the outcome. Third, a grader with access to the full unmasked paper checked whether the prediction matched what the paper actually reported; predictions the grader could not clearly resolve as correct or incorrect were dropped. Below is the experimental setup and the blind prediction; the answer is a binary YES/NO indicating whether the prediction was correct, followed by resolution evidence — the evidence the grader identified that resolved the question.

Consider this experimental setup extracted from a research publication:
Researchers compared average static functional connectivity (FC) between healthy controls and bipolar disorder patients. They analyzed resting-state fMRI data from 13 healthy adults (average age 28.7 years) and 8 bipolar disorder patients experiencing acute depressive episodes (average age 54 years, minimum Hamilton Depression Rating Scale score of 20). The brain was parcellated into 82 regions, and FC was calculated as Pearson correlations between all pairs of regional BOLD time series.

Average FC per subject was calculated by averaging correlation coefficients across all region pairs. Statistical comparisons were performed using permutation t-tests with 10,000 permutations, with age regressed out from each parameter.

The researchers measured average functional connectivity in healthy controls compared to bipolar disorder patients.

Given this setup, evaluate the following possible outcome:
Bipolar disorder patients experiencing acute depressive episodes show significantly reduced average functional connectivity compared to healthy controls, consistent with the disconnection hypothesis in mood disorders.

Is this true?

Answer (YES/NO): NO